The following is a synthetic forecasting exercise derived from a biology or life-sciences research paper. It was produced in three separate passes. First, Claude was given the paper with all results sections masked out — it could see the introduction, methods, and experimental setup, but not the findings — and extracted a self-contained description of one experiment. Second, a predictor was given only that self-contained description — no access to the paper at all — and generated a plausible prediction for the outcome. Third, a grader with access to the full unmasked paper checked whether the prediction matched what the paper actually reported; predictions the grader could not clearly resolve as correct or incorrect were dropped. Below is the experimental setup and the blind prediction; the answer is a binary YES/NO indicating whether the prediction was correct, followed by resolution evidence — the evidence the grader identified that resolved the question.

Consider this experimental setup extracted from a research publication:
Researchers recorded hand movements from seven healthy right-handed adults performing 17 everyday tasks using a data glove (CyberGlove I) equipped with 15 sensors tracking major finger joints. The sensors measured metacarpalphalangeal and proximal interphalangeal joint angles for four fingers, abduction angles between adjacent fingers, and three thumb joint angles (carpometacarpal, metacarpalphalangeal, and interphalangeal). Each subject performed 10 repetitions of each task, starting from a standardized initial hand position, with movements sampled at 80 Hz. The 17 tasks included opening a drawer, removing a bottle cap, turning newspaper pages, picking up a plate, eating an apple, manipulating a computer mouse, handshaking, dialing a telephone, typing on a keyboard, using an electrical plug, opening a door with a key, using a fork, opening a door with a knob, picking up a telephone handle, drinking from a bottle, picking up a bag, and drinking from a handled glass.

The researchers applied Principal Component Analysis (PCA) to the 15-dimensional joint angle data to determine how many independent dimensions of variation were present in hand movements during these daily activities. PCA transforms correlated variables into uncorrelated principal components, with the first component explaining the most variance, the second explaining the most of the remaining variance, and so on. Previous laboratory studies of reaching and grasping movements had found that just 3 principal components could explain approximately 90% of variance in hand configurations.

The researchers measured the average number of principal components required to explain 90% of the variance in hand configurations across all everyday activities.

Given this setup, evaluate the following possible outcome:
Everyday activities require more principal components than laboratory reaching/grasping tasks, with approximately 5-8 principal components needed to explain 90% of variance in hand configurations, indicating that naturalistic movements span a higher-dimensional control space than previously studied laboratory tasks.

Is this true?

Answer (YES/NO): NO